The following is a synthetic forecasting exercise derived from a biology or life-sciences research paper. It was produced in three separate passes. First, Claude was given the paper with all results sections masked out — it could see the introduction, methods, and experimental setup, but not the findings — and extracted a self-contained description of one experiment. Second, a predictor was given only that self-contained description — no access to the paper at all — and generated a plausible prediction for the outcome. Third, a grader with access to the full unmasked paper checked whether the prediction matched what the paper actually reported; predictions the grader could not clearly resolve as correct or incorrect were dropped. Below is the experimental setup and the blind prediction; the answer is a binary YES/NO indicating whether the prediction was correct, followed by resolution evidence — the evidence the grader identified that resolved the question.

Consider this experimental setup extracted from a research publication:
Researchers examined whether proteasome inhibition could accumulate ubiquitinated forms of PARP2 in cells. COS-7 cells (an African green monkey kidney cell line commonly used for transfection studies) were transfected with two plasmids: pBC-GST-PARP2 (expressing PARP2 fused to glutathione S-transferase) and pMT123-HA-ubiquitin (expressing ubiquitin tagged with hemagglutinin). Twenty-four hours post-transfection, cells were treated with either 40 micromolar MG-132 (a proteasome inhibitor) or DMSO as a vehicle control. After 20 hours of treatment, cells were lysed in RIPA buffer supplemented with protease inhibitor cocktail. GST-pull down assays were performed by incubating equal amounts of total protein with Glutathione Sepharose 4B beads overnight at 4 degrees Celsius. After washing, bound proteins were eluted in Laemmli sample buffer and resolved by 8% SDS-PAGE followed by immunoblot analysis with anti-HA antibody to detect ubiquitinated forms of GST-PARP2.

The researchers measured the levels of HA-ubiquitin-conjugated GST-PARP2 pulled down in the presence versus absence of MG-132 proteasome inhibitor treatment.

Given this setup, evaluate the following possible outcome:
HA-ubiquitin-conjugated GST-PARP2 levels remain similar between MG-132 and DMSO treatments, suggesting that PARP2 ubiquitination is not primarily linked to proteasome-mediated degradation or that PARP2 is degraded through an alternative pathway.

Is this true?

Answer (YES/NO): NO